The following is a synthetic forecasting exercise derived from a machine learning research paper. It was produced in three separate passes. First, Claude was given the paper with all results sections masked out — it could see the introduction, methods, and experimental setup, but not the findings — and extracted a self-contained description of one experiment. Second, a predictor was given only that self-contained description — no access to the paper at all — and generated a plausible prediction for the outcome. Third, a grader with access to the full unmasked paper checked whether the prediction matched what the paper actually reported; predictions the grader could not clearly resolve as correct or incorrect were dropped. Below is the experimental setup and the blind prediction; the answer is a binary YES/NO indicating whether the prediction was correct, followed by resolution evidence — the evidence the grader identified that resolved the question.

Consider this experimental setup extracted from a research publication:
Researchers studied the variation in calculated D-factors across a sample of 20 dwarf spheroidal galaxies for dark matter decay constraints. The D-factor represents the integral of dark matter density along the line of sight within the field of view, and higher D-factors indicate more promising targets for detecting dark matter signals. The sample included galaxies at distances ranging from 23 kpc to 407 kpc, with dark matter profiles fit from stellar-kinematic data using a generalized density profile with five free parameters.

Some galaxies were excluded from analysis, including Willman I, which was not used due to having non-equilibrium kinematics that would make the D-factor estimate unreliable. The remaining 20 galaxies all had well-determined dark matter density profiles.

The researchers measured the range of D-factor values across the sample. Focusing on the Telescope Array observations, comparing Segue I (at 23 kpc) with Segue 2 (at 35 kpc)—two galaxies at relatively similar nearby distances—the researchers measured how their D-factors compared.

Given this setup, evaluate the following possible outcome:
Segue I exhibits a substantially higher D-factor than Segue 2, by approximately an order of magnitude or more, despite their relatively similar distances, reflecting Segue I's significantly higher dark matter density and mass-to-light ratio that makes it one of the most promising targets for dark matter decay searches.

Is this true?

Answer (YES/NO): YES